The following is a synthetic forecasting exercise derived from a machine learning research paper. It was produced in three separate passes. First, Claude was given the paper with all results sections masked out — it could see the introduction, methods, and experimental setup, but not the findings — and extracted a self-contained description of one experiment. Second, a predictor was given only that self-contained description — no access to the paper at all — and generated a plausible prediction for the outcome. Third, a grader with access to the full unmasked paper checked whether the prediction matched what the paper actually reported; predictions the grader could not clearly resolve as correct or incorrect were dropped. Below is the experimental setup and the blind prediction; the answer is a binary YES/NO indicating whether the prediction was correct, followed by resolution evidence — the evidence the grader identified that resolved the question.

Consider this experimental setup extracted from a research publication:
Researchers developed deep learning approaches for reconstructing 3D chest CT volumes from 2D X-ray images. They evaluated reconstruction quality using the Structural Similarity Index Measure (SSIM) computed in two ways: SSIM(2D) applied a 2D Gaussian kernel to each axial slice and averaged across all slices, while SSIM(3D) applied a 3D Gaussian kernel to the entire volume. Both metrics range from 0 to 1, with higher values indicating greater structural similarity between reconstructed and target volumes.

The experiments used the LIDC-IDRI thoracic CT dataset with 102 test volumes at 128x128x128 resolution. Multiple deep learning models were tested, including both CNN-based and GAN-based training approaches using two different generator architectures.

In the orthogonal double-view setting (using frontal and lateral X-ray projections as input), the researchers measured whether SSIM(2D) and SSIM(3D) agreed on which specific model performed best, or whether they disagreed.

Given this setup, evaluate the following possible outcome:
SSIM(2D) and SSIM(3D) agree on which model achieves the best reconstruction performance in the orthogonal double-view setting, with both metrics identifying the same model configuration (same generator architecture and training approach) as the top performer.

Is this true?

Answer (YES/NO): NO